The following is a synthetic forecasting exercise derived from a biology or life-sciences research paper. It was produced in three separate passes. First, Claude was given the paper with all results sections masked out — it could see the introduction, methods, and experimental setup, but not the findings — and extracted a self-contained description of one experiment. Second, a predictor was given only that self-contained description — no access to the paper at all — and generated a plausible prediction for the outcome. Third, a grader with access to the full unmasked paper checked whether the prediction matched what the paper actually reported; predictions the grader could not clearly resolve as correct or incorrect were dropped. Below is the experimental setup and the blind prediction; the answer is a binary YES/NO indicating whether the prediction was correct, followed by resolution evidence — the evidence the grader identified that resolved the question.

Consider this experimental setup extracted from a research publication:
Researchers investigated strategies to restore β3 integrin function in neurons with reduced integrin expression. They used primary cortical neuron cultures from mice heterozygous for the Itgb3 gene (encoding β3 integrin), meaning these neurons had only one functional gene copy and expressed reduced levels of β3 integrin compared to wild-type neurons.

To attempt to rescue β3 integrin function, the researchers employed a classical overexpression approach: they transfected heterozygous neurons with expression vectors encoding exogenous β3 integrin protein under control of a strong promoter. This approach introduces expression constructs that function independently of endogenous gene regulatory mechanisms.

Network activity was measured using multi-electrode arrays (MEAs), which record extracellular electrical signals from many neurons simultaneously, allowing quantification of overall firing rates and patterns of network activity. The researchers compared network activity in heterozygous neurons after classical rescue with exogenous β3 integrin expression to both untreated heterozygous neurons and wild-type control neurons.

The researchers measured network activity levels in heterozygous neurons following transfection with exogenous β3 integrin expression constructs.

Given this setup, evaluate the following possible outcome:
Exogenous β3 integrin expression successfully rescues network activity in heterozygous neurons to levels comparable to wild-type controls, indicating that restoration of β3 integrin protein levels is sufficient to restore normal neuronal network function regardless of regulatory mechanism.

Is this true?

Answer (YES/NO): NO